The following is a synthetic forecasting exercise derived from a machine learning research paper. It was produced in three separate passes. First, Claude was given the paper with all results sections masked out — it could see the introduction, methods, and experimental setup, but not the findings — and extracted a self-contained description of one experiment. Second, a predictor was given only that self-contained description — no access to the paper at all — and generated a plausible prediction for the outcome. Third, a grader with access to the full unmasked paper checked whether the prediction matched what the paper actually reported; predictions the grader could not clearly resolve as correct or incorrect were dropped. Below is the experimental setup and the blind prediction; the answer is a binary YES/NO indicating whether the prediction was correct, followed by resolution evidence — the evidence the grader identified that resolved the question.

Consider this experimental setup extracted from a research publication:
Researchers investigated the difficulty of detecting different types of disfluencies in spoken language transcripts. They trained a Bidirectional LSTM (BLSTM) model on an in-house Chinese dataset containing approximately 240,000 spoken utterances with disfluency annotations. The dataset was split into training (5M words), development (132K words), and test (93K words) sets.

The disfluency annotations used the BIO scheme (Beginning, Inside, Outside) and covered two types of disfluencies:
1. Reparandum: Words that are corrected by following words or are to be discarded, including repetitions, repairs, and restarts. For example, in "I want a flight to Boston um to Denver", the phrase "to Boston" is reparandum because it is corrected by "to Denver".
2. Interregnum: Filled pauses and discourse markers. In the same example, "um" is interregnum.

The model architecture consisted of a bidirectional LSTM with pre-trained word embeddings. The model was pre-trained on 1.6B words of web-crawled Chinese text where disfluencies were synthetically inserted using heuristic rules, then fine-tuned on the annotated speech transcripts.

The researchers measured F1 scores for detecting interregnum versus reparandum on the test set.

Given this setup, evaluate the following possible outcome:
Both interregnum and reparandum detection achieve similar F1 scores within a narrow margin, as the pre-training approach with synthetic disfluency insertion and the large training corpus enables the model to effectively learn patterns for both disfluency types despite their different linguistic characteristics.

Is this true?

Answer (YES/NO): NO